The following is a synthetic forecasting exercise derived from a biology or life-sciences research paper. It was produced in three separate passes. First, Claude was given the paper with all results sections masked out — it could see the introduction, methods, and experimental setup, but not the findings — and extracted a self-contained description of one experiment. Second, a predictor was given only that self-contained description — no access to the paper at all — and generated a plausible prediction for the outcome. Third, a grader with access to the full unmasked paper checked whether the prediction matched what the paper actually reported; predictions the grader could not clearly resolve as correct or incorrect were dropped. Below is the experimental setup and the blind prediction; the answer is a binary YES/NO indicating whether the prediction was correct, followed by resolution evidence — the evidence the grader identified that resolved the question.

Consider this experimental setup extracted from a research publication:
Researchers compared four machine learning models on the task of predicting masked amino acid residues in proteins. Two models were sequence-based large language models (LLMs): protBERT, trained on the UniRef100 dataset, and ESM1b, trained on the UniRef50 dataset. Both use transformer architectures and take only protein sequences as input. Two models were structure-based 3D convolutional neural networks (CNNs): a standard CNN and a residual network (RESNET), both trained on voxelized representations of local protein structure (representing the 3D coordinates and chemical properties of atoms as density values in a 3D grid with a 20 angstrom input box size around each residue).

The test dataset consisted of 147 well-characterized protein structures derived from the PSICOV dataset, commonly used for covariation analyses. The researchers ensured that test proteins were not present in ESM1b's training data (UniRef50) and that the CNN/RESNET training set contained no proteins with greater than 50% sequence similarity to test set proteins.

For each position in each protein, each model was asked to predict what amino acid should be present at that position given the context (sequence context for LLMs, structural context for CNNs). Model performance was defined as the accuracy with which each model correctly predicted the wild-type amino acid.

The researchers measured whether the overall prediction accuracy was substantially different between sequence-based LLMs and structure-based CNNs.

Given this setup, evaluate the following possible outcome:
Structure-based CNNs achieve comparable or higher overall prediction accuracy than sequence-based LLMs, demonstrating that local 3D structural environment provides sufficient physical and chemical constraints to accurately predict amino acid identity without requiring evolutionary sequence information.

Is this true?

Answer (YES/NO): YES